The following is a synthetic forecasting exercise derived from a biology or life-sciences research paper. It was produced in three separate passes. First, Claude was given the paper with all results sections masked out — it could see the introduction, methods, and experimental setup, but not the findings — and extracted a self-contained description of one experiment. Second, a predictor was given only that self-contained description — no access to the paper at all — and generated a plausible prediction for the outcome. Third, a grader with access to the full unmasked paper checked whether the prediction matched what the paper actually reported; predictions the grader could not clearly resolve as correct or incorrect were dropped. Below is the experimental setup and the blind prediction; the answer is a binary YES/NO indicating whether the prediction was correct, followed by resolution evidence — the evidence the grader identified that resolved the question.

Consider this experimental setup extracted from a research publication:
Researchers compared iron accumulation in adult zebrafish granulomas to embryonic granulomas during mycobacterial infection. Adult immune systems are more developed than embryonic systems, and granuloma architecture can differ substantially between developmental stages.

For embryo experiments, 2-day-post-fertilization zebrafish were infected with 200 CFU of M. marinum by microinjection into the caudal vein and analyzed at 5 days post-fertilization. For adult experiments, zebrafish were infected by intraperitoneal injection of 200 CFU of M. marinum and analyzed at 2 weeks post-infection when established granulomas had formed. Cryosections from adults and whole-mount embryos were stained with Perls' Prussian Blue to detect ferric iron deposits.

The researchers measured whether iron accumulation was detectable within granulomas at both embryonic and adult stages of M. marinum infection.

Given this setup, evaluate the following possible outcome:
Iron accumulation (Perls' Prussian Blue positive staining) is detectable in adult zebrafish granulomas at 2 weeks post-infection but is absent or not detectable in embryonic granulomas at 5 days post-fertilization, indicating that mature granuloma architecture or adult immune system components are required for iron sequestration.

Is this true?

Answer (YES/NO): NO